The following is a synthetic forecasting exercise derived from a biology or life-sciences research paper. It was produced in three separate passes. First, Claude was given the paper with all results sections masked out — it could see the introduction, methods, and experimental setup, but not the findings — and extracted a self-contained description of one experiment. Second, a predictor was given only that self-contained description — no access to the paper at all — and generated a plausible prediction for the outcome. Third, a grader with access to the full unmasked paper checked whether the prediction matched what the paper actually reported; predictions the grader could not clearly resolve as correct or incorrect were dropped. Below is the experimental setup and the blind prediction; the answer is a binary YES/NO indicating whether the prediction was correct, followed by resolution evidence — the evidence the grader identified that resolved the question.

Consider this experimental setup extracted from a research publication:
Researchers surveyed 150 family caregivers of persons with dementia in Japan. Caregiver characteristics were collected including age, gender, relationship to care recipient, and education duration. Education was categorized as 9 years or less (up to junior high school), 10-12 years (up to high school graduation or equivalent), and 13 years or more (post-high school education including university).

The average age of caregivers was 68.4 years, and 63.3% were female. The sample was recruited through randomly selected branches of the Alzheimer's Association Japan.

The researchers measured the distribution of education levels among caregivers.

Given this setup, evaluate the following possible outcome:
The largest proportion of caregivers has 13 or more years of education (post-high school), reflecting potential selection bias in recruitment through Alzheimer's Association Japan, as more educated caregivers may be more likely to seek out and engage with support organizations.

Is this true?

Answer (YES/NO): YES